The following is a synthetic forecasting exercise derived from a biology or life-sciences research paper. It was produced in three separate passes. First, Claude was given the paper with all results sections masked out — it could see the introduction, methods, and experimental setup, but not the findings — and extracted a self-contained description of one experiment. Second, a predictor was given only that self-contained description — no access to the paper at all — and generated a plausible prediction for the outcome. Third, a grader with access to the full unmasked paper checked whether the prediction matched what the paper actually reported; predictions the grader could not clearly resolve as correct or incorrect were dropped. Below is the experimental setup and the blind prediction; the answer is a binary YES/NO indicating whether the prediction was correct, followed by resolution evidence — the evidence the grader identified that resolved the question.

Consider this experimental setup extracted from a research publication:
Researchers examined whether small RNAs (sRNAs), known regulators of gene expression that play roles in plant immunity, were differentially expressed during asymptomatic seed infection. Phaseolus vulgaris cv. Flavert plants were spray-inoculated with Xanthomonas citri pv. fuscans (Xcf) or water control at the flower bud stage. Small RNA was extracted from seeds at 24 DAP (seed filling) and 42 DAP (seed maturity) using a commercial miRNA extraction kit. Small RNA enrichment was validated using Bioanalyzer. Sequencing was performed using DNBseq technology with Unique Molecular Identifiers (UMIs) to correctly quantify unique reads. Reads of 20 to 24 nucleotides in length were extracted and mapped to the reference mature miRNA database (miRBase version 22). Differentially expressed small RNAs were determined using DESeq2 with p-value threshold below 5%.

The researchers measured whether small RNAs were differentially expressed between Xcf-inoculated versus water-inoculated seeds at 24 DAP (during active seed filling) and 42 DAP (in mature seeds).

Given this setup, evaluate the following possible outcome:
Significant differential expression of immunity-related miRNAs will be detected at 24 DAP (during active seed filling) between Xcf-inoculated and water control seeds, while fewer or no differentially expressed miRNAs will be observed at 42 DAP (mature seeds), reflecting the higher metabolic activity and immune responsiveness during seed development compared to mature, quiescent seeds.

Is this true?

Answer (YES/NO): YES